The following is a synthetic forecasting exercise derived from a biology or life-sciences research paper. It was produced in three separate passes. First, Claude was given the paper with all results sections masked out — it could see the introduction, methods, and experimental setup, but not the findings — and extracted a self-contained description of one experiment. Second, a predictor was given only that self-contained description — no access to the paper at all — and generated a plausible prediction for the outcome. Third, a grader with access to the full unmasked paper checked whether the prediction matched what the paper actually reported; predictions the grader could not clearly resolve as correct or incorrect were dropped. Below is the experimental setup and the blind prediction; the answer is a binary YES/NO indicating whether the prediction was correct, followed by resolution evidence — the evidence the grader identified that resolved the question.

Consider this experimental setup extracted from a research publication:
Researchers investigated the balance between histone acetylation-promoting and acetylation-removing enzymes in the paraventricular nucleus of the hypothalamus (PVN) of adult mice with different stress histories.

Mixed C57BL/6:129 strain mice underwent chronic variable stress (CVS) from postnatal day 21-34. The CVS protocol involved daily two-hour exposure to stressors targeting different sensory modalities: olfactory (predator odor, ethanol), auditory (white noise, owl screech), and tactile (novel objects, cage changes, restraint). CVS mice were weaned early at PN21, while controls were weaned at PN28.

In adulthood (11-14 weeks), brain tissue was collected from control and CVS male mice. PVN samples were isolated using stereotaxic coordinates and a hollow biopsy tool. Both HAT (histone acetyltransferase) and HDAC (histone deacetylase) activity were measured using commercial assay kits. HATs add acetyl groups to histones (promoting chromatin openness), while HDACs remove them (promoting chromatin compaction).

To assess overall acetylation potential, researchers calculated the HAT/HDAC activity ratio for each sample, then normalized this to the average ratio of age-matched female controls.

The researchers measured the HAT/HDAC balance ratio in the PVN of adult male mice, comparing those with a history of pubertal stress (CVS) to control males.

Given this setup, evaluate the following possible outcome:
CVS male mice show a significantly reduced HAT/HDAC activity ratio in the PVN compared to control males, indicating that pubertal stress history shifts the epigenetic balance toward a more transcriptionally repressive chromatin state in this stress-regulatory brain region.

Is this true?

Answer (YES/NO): NO